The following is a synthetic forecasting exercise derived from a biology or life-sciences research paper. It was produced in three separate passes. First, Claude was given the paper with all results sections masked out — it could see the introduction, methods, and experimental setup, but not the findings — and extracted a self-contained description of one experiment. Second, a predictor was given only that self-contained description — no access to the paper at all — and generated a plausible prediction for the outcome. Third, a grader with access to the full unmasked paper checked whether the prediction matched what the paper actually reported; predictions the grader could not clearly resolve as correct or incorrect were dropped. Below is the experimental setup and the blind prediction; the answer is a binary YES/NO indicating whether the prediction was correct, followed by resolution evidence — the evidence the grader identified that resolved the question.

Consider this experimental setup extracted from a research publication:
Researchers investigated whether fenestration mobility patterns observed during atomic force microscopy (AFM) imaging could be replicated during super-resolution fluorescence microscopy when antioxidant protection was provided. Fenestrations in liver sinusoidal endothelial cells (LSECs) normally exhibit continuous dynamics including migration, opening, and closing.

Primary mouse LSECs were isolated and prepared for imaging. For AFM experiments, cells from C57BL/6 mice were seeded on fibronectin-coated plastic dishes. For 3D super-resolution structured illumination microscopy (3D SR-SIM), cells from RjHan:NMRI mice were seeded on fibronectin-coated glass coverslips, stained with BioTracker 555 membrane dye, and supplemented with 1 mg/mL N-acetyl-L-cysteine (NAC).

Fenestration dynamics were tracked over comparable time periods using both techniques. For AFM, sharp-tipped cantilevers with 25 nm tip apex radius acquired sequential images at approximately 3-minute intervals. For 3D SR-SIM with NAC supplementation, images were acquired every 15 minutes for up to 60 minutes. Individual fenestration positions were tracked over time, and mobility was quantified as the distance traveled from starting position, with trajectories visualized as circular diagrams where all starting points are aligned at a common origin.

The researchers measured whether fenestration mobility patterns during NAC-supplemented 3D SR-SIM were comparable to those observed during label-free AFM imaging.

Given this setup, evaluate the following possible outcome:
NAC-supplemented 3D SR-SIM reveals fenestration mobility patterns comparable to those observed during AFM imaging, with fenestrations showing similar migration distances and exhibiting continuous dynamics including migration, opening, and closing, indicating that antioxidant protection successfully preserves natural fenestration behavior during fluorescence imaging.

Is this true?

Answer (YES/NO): YES